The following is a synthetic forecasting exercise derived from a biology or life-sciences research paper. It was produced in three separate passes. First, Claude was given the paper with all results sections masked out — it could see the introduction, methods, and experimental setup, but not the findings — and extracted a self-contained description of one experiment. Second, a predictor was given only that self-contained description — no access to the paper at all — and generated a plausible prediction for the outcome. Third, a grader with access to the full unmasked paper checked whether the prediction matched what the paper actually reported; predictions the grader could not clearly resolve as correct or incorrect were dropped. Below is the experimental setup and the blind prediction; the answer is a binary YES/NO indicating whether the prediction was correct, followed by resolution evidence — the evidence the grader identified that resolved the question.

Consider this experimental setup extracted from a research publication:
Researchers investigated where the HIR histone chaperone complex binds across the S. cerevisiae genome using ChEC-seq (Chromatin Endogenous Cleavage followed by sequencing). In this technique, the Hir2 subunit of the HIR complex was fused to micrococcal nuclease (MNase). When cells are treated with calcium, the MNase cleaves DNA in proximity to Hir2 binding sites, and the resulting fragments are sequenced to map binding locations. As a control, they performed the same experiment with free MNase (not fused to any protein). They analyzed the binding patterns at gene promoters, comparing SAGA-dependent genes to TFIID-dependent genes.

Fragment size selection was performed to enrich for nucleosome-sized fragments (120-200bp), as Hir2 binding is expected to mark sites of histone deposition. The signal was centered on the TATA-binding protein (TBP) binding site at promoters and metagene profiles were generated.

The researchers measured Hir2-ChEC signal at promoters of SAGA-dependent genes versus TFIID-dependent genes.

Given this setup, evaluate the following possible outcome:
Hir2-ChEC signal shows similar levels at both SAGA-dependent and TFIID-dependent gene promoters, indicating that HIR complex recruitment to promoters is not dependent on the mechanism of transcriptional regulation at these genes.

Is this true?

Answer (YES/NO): NO